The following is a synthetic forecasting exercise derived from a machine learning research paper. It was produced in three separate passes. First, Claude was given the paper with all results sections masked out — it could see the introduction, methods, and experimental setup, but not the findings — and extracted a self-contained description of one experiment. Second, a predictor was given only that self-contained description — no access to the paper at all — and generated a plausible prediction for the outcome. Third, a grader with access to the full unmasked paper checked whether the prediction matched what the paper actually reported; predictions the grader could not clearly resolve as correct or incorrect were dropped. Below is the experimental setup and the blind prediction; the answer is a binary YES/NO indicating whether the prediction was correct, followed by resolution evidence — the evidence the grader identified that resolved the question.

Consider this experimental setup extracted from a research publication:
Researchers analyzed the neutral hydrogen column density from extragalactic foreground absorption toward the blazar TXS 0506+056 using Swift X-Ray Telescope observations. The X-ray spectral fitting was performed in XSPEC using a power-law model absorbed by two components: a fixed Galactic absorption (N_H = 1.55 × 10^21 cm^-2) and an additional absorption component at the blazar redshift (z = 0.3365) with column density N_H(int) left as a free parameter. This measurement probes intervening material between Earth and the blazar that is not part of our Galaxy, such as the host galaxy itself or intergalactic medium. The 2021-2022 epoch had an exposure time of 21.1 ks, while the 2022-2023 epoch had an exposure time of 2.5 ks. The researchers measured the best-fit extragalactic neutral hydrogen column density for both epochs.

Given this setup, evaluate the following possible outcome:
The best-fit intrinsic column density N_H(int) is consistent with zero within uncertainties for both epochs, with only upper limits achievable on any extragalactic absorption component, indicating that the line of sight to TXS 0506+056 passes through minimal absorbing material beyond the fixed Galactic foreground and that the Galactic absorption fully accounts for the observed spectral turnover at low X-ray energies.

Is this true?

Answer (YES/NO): NO